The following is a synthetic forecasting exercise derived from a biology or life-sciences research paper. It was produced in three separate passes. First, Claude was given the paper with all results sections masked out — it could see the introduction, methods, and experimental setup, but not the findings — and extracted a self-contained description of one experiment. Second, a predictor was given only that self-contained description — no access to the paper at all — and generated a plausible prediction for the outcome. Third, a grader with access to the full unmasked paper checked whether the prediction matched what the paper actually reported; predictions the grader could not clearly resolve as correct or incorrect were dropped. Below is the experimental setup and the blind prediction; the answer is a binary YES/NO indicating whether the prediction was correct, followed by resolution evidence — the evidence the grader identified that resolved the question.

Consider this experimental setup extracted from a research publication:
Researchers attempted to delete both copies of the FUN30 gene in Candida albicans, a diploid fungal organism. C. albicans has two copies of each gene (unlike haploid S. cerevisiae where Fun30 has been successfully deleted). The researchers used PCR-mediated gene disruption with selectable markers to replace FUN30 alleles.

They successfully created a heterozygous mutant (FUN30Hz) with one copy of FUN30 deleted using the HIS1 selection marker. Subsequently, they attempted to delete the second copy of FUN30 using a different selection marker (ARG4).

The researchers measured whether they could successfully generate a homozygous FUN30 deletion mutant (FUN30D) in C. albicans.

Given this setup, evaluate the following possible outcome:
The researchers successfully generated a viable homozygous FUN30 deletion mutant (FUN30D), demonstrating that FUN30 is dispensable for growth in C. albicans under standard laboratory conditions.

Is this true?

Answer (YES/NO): NO